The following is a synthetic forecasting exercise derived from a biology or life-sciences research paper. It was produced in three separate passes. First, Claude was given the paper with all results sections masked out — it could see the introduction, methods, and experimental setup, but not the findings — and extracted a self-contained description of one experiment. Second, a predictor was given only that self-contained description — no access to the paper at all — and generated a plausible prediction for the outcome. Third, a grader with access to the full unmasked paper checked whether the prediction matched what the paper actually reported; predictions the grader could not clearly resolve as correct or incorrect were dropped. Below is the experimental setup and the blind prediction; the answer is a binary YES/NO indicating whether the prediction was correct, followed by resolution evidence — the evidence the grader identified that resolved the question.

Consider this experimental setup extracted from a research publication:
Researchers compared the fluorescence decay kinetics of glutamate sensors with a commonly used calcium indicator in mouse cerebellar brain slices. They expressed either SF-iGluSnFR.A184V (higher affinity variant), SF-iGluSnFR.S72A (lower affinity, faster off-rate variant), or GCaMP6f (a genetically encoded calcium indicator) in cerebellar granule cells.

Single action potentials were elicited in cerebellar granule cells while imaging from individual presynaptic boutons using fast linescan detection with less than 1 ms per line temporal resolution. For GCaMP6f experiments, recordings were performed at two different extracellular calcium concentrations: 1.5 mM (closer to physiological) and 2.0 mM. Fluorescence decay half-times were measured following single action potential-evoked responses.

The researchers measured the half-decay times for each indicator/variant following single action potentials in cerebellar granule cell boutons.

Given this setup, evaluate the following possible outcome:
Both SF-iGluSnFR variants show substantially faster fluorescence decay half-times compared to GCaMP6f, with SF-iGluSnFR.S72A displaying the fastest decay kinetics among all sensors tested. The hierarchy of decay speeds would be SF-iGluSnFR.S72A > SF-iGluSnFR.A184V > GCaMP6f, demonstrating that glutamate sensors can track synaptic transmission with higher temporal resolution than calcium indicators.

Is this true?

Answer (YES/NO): YES